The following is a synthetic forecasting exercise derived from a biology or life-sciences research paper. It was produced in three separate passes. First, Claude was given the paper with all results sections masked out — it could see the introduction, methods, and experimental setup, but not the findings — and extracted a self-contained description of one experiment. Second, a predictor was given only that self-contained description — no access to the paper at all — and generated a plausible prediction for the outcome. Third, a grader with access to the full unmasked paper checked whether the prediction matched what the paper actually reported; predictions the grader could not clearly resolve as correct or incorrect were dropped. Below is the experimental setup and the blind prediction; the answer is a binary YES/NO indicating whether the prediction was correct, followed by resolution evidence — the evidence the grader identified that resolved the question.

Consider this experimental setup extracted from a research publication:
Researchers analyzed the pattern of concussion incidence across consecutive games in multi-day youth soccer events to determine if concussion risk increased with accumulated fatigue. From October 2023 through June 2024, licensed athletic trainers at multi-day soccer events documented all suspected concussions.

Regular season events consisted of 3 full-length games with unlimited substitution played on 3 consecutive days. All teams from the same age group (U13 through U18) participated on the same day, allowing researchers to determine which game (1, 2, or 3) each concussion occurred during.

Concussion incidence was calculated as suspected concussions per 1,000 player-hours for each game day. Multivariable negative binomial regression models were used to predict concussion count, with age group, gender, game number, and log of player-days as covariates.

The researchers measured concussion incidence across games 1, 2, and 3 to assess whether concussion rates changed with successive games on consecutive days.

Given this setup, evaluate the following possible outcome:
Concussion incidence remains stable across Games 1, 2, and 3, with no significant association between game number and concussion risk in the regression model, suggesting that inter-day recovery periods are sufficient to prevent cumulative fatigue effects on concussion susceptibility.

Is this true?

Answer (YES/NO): YES